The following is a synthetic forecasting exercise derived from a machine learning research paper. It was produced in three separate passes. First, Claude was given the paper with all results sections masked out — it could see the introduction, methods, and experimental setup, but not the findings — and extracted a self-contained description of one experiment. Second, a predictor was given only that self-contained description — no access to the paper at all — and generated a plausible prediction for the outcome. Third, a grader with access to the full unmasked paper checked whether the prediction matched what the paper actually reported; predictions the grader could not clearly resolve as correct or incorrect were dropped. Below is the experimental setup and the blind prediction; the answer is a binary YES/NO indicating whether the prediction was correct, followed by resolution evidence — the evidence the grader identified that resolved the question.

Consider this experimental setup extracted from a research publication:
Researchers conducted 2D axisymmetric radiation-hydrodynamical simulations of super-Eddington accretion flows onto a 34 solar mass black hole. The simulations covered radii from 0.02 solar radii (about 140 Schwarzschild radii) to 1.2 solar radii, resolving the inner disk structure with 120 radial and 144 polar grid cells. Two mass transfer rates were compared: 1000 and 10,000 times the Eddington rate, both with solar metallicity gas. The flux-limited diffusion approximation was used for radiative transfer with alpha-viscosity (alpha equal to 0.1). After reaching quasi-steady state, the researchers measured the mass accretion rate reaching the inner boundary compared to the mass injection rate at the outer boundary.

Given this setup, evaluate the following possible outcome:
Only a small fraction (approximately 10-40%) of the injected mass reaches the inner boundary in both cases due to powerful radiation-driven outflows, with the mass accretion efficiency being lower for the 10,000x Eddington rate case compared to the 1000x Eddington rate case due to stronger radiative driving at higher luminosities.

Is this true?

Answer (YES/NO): NO